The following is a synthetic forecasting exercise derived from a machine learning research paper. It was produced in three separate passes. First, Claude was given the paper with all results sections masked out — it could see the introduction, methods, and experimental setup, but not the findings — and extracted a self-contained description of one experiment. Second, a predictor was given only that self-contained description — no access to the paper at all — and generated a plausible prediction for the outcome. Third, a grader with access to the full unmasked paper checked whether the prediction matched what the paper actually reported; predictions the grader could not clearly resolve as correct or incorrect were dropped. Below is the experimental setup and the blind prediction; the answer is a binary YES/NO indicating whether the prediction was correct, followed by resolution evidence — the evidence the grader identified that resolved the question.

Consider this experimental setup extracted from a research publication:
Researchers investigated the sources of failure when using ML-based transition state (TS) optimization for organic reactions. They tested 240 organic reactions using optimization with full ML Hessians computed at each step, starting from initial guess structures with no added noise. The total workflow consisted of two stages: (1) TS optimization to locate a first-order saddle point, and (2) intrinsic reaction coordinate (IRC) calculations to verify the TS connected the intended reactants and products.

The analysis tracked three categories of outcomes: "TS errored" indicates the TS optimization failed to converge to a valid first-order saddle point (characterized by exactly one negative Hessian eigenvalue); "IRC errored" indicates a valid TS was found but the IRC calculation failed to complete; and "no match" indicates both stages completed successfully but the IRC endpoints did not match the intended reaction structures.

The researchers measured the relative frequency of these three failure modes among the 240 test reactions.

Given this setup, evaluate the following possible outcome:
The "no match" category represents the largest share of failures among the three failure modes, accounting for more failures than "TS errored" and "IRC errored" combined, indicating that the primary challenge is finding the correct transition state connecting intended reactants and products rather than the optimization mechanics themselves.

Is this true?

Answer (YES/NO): YES